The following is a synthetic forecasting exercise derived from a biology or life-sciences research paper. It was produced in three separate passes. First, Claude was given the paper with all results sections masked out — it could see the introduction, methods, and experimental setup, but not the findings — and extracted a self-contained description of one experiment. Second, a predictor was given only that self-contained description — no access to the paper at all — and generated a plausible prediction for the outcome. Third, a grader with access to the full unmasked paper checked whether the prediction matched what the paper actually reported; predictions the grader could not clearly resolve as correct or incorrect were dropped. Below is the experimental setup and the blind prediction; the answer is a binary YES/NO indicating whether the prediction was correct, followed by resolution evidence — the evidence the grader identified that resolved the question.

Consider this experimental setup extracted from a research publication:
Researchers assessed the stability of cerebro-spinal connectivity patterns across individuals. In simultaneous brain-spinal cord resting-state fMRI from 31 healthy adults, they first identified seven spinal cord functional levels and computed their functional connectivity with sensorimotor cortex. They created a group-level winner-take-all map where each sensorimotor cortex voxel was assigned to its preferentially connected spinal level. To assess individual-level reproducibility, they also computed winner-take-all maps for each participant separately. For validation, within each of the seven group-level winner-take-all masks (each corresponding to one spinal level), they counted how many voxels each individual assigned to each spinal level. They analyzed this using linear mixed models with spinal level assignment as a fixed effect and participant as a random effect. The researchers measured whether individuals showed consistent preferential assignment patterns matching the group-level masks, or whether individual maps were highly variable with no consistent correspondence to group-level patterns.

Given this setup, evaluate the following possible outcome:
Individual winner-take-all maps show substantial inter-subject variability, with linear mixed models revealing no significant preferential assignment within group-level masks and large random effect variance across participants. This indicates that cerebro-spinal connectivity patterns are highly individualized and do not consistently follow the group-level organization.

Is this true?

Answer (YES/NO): NO